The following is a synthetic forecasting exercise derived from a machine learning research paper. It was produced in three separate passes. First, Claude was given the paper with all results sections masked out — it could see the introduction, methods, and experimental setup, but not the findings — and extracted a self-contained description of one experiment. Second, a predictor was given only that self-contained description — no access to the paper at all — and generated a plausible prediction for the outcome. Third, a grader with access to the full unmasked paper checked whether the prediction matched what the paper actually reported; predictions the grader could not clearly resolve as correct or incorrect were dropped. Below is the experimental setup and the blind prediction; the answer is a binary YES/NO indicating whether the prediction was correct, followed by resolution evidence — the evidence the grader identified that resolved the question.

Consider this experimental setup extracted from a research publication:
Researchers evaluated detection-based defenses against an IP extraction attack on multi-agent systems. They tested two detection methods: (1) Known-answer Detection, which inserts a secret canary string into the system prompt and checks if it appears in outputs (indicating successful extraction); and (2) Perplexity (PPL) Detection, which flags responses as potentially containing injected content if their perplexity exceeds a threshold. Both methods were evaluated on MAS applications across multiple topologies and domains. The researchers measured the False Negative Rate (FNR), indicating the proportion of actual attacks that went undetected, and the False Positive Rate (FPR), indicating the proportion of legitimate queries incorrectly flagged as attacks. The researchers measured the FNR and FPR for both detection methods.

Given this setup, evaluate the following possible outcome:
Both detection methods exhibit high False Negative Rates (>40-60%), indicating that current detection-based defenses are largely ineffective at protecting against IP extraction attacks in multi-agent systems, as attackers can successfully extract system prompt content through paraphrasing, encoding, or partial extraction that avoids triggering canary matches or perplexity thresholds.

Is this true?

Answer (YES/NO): YES